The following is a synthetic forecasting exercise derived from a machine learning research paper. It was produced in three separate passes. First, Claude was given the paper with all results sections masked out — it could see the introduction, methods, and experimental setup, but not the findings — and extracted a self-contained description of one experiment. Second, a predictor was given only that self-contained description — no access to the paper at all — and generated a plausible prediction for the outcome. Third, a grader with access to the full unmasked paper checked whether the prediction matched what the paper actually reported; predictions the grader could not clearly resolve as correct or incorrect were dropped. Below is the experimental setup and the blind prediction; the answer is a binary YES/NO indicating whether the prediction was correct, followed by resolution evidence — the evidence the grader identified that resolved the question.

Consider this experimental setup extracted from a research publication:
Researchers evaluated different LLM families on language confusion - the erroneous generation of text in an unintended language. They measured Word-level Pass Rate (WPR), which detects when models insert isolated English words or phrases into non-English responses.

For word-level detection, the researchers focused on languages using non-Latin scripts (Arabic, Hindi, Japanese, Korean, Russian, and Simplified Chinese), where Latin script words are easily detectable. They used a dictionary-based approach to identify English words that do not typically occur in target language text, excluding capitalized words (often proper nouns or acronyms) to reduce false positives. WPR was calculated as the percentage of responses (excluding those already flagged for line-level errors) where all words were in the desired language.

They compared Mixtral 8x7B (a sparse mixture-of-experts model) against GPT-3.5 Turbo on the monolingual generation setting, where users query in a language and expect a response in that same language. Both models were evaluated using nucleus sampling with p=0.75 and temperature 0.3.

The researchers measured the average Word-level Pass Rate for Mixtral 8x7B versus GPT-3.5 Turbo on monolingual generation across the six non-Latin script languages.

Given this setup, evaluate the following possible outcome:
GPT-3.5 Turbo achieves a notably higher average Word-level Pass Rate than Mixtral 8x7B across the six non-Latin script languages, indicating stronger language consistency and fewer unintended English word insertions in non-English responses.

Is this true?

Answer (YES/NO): YES